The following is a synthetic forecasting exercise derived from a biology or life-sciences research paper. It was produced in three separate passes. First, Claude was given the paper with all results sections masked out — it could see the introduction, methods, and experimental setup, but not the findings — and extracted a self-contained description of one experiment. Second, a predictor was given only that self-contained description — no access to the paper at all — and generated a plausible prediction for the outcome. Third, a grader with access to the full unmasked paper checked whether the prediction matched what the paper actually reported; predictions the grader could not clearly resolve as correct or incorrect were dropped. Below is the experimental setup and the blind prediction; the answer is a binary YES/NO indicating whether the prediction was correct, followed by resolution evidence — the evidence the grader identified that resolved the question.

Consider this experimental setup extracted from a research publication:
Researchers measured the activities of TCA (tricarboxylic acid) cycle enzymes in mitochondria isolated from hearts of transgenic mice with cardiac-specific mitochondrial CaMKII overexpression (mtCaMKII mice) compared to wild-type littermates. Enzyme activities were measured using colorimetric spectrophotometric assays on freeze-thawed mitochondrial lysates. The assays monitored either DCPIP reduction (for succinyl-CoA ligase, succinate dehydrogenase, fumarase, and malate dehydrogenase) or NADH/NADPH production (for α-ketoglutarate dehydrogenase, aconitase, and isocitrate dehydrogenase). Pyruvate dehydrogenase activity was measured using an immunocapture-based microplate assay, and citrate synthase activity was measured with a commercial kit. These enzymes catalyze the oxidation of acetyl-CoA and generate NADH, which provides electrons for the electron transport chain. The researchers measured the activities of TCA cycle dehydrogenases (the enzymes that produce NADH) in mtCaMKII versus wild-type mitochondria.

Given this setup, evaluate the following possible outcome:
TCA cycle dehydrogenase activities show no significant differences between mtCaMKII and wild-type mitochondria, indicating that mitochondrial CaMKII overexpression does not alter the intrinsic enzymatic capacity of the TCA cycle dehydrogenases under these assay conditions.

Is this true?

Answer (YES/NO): NO